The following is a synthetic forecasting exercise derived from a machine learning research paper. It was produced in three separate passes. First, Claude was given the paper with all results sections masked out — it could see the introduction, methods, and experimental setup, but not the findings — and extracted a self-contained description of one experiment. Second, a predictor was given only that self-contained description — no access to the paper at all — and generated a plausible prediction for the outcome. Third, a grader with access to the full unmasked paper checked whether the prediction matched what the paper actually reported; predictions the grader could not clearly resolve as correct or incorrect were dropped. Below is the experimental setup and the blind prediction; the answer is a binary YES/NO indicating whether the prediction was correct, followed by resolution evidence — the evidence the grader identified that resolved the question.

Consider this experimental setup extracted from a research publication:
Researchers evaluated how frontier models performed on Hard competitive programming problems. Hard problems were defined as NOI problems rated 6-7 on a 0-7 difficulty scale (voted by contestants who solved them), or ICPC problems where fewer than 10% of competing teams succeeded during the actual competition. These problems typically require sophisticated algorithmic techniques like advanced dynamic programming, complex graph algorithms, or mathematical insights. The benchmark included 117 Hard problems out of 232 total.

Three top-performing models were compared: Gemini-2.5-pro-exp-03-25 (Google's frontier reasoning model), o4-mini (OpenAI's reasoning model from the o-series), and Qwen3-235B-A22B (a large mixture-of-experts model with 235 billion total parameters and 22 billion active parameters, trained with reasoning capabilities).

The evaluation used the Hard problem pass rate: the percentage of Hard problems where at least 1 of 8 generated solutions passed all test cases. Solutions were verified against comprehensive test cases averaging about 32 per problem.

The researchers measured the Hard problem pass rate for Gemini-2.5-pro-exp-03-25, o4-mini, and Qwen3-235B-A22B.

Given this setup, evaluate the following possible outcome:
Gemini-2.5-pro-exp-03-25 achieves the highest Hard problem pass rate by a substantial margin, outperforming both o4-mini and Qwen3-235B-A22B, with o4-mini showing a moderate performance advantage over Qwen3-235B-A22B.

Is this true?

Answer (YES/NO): YES